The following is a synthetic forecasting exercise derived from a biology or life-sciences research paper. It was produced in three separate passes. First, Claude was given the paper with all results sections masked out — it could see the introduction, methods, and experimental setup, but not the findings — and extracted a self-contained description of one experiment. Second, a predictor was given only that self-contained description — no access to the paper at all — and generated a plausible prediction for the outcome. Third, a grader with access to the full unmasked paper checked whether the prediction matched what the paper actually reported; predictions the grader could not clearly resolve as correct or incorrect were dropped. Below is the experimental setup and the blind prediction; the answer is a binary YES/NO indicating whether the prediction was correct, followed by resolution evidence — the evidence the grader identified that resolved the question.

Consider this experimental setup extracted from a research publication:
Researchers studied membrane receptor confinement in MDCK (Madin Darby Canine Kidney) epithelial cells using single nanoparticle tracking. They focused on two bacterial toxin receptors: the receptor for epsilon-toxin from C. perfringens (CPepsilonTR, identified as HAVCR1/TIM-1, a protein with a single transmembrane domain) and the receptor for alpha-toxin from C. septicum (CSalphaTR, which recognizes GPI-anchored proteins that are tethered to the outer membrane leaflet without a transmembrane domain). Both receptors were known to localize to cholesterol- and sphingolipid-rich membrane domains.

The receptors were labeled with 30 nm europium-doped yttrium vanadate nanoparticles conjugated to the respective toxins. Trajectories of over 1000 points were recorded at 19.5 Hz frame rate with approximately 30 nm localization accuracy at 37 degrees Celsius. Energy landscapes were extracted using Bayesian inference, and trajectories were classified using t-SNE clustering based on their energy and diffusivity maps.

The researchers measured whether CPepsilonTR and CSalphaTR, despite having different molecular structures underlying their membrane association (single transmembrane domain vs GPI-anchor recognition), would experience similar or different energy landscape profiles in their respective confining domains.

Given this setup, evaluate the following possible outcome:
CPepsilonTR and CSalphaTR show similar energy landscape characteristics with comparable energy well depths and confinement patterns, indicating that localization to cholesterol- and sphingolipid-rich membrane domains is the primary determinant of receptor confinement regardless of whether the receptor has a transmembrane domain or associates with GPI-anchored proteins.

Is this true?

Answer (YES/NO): YES